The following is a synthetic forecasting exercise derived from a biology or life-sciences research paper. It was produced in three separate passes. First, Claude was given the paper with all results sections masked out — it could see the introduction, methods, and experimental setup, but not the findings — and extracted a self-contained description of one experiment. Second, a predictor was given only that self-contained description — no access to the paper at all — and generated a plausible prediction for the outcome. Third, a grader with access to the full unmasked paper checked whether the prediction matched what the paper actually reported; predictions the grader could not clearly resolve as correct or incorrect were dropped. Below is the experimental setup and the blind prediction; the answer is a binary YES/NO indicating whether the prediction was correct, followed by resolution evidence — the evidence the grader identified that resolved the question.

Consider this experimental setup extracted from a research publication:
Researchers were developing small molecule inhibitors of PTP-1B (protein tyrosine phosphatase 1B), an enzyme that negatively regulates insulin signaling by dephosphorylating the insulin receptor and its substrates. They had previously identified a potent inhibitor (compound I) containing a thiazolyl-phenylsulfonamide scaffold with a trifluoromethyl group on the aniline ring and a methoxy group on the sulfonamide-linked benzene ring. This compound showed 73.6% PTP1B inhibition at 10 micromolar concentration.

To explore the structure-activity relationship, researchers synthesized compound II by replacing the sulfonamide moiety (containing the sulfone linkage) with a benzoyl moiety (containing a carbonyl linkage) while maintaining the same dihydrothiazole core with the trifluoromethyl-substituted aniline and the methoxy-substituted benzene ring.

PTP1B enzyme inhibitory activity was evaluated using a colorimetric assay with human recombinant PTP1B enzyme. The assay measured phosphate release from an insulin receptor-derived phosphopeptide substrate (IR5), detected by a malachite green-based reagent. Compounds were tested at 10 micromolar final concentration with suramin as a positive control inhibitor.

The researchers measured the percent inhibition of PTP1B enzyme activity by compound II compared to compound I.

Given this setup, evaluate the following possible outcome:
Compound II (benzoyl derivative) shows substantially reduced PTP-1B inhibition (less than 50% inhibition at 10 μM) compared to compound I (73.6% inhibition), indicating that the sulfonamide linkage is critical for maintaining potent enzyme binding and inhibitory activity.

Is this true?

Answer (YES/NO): NO